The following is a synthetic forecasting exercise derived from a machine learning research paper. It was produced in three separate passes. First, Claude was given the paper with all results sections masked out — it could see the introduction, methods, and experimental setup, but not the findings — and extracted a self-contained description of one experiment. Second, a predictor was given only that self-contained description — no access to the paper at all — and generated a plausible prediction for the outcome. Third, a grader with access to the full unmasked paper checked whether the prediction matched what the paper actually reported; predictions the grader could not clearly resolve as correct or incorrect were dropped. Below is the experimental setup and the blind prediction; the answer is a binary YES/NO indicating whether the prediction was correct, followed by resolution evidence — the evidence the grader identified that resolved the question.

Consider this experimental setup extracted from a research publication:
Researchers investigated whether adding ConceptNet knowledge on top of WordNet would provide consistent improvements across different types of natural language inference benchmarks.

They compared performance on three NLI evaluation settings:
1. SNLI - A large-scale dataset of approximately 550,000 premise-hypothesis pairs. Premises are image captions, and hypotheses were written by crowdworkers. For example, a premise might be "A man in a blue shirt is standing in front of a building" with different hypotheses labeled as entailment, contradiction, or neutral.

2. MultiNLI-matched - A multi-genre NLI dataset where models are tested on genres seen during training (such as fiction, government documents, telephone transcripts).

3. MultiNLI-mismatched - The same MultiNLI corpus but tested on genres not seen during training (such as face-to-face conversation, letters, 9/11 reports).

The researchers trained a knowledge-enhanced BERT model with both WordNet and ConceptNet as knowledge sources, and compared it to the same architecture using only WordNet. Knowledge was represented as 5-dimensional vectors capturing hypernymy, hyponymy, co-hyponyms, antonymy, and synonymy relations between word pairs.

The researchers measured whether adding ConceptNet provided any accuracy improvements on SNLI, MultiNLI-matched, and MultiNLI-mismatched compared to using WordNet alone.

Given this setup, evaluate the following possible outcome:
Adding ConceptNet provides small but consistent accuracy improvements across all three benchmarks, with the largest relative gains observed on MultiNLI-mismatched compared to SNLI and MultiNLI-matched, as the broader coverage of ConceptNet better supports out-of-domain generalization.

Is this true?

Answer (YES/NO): NO